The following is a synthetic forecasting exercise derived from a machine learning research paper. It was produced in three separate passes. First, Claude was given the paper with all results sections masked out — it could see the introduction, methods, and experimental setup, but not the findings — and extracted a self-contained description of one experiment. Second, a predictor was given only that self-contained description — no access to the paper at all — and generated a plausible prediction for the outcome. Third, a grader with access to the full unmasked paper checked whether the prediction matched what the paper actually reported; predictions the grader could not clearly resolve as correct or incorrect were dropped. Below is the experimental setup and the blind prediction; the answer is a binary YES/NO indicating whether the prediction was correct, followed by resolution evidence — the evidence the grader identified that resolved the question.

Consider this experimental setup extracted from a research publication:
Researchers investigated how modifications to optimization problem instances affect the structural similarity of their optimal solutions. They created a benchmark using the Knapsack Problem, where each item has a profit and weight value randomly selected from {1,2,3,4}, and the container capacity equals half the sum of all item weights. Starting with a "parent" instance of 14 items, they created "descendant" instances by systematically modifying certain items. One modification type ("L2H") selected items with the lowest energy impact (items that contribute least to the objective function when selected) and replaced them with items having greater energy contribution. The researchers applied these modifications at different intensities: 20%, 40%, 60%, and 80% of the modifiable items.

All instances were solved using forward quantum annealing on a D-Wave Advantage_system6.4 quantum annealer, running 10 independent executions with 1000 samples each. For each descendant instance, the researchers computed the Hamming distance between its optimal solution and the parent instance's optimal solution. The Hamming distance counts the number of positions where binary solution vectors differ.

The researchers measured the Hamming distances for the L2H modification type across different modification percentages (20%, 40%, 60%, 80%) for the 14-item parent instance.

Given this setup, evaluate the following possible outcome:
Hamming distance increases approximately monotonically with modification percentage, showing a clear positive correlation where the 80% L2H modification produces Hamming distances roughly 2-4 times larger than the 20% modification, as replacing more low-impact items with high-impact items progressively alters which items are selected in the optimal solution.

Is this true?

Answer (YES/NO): YES